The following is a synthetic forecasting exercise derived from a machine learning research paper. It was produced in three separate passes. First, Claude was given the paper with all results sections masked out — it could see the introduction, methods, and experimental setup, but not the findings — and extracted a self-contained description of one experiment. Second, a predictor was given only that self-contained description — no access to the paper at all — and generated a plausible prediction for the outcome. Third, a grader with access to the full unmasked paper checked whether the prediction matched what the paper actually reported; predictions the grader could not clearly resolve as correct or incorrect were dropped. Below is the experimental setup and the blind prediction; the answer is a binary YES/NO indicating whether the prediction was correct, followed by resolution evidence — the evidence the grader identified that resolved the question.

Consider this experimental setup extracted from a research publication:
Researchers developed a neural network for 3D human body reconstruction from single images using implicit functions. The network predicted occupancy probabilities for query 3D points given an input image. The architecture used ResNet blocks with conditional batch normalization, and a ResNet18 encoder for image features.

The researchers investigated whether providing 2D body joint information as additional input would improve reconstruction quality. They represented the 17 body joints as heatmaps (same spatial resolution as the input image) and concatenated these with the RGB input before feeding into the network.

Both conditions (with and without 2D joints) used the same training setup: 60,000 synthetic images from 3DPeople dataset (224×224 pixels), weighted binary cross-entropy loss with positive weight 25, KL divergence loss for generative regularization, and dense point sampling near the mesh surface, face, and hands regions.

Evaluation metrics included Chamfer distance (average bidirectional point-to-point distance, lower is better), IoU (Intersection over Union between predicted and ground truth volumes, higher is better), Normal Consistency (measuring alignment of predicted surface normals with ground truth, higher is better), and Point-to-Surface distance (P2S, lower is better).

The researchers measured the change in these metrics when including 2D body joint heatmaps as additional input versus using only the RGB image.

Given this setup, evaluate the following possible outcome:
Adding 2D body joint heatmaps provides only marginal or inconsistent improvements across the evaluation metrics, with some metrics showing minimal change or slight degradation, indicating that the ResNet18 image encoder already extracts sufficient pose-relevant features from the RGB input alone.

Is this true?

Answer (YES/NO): NO